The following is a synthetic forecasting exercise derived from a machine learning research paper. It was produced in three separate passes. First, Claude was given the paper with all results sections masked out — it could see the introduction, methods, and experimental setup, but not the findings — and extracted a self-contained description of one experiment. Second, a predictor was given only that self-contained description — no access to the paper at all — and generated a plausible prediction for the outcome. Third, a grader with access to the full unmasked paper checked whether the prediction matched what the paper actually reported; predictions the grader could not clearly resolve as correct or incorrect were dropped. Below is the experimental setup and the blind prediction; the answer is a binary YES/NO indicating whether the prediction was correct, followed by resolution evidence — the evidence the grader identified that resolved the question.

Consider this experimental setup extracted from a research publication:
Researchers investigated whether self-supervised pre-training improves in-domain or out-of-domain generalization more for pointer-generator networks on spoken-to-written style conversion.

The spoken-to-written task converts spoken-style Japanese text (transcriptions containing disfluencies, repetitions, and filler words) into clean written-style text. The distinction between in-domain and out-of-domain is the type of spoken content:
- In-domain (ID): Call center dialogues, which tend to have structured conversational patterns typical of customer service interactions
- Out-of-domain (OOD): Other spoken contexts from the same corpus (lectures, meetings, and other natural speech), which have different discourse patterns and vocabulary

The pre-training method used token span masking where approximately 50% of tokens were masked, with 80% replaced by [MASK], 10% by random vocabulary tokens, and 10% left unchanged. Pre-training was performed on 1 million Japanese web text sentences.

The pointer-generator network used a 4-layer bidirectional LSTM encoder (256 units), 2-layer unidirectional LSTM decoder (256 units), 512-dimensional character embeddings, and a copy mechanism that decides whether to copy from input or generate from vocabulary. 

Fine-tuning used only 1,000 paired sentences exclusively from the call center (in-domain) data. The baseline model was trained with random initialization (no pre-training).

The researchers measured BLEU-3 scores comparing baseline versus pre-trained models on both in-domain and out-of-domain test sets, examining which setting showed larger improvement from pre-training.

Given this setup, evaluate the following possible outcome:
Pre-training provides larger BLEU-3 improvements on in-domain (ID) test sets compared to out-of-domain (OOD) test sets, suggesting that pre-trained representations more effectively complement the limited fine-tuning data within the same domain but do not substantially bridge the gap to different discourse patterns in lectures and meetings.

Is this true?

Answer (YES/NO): NO